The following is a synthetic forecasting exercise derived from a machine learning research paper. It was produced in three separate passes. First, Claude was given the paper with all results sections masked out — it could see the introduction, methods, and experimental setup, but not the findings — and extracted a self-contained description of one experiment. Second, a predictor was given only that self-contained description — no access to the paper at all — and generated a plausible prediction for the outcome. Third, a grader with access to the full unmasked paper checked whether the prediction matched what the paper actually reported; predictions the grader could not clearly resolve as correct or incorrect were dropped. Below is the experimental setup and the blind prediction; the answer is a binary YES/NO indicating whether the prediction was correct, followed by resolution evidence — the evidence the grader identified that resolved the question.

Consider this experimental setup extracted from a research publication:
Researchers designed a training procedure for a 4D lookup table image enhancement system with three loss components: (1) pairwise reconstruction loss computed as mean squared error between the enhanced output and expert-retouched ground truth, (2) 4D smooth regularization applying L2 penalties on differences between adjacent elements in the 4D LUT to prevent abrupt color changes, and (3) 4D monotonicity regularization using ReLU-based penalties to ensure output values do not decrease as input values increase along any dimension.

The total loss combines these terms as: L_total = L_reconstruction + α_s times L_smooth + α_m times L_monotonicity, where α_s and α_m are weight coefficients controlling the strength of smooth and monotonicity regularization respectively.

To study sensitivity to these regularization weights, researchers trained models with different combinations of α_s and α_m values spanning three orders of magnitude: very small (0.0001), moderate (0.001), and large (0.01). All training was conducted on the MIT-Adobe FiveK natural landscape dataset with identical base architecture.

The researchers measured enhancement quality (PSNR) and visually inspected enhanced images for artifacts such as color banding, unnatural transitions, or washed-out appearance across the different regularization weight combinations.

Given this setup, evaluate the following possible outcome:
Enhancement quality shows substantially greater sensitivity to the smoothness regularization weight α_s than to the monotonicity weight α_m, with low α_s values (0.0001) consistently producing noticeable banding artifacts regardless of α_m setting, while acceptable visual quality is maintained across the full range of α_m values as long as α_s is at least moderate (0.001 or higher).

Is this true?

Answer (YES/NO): NO